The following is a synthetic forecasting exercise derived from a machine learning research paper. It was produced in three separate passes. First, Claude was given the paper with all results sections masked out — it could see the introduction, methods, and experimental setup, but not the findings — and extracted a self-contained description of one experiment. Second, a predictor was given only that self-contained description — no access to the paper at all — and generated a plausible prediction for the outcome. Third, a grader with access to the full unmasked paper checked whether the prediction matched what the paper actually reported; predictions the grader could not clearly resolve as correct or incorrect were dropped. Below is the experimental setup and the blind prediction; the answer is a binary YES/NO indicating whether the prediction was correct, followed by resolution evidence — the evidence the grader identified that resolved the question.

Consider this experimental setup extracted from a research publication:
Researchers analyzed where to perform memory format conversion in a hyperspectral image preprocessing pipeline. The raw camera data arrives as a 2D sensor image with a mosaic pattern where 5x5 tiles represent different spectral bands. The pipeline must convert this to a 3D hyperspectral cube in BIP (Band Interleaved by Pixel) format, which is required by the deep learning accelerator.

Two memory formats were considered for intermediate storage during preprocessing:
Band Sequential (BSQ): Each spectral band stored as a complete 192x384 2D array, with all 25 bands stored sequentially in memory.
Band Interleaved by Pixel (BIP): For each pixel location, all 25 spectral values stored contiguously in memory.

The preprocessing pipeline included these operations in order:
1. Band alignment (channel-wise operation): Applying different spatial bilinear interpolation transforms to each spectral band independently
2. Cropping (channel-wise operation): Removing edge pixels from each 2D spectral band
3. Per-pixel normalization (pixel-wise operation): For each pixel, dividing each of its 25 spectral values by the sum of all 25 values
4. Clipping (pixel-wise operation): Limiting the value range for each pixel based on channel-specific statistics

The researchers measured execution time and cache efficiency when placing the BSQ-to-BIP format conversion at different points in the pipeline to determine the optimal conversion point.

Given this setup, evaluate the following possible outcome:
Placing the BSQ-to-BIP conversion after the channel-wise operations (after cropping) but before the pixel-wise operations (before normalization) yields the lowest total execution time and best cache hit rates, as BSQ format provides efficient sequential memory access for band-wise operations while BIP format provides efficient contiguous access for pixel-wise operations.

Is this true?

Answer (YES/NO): YES